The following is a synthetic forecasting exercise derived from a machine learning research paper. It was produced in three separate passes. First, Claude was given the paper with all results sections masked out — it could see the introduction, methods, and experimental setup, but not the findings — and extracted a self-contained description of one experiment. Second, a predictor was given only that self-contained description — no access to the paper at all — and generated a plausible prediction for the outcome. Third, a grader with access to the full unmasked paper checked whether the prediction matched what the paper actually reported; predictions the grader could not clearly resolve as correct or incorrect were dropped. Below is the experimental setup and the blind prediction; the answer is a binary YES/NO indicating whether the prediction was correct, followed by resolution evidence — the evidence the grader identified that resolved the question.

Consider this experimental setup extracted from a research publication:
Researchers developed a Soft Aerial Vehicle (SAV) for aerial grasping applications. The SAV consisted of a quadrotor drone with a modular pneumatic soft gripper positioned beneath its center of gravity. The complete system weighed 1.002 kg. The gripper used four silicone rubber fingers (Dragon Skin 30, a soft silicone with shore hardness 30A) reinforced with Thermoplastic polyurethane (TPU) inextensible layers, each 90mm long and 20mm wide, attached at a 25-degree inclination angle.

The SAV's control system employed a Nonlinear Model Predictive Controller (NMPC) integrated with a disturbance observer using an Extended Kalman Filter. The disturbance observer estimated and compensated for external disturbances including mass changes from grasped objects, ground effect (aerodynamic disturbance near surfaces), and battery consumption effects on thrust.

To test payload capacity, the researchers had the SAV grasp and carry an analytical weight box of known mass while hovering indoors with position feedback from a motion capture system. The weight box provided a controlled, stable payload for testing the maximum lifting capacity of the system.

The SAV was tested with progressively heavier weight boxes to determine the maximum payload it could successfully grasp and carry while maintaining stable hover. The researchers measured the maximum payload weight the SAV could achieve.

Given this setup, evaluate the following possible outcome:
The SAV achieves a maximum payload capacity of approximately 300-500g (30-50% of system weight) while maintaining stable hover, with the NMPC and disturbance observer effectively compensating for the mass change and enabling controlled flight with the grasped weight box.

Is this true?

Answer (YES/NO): YES